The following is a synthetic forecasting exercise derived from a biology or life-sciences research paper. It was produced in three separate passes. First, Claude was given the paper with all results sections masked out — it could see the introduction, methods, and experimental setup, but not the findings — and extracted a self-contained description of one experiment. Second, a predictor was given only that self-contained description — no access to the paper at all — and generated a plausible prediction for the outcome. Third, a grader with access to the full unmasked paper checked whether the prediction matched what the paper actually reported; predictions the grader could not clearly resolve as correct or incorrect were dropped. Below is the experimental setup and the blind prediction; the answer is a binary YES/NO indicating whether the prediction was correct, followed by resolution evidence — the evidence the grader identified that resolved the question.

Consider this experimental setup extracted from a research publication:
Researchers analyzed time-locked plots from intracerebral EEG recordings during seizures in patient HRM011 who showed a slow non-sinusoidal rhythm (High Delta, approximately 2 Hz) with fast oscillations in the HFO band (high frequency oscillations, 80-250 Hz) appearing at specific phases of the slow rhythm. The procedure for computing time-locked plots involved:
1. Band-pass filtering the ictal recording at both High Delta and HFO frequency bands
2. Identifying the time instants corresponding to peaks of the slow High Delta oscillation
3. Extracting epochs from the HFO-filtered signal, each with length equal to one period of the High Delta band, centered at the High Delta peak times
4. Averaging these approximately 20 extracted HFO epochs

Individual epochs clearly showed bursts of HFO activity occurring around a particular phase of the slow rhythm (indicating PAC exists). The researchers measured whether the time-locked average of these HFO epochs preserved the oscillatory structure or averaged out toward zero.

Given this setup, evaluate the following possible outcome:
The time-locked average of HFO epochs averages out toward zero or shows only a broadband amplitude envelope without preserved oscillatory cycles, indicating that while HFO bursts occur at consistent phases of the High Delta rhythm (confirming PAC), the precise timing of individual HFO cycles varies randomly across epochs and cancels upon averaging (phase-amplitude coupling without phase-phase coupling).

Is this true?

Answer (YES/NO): YES